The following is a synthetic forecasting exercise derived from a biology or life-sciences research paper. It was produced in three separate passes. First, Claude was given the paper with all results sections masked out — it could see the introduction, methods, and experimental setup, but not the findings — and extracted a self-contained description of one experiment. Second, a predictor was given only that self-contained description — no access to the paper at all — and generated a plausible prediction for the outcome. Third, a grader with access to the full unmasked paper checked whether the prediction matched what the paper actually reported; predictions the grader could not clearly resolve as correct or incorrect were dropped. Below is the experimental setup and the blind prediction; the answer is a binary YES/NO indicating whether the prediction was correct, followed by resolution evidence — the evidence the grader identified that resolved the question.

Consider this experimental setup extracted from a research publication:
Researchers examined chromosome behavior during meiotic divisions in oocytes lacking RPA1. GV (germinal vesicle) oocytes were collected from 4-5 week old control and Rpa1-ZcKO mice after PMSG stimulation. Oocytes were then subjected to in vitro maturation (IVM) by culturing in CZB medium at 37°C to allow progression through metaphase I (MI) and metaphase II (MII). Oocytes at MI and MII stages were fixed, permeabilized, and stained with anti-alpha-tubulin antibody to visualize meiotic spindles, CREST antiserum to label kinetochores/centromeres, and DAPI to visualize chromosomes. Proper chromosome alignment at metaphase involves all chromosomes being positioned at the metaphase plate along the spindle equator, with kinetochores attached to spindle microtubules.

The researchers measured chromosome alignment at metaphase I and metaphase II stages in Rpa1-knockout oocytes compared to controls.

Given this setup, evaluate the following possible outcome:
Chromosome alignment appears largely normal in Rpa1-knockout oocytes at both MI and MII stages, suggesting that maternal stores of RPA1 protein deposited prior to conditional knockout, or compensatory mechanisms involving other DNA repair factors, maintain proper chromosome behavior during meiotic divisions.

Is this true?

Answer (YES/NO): NO